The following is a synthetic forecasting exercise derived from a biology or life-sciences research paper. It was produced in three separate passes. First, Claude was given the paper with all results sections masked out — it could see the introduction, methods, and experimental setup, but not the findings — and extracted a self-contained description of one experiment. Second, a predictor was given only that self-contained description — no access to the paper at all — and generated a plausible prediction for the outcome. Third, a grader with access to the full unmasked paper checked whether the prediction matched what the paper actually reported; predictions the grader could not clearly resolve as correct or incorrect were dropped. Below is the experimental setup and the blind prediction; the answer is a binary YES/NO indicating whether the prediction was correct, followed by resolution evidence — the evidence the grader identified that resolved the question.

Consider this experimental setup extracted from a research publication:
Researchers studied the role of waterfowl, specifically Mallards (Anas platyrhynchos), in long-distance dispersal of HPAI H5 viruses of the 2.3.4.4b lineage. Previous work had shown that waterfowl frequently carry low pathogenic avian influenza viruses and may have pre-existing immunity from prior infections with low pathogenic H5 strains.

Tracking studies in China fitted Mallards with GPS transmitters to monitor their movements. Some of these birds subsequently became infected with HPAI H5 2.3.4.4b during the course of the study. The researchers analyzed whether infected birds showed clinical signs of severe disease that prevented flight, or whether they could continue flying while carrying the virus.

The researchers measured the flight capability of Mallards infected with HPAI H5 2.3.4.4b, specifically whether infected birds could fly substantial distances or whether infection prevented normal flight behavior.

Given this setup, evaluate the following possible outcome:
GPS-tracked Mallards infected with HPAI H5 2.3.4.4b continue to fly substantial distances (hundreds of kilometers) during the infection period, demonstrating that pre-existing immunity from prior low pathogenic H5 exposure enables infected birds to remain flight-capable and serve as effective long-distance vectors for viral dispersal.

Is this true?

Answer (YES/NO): YES